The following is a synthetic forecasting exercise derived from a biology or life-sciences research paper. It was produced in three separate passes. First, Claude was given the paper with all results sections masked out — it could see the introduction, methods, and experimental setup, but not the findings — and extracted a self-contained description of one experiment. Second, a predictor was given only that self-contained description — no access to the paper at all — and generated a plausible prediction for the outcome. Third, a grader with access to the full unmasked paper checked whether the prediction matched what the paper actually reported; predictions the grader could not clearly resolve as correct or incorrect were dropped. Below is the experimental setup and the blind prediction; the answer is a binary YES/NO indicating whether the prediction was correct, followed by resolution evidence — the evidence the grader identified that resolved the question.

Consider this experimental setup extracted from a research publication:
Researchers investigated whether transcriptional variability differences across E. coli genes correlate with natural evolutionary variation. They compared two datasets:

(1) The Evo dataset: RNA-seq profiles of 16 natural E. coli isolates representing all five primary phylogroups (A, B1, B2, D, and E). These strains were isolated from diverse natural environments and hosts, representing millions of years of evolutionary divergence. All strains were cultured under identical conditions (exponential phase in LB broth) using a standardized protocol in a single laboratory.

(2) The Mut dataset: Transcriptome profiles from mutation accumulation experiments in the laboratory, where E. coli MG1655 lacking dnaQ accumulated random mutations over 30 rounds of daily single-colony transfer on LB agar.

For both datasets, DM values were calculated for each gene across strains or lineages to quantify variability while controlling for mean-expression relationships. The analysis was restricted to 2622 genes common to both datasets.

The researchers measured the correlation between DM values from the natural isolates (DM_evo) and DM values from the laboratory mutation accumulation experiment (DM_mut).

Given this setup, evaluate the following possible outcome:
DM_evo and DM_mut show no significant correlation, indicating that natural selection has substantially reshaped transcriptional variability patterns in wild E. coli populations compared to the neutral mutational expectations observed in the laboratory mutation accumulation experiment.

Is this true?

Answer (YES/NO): NO